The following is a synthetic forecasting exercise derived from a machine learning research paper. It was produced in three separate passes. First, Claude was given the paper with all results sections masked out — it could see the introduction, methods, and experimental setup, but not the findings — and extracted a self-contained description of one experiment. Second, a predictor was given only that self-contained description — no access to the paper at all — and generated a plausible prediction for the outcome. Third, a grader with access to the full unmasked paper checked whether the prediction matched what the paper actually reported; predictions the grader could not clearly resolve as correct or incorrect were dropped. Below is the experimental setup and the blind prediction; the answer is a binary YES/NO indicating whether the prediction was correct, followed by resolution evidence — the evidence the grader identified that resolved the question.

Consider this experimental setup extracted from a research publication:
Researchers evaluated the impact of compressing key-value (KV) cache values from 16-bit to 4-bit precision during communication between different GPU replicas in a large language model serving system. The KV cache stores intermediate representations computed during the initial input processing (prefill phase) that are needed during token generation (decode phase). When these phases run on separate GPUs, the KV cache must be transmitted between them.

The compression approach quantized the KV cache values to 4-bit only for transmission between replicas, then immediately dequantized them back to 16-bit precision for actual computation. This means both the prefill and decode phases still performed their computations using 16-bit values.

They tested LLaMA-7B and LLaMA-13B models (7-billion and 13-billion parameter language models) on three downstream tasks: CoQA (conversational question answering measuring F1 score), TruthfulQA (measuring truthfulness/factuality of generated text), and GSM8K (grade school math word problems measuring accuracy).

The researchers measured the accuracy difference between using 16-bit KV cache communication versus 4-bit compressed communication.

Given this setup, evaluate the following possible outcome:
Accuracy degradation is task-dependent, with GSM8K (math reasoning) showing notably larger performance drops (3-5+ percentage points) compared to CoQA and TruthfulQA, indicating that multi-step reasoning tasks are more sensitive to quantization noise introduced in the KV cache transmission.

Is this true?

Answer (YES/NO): NO